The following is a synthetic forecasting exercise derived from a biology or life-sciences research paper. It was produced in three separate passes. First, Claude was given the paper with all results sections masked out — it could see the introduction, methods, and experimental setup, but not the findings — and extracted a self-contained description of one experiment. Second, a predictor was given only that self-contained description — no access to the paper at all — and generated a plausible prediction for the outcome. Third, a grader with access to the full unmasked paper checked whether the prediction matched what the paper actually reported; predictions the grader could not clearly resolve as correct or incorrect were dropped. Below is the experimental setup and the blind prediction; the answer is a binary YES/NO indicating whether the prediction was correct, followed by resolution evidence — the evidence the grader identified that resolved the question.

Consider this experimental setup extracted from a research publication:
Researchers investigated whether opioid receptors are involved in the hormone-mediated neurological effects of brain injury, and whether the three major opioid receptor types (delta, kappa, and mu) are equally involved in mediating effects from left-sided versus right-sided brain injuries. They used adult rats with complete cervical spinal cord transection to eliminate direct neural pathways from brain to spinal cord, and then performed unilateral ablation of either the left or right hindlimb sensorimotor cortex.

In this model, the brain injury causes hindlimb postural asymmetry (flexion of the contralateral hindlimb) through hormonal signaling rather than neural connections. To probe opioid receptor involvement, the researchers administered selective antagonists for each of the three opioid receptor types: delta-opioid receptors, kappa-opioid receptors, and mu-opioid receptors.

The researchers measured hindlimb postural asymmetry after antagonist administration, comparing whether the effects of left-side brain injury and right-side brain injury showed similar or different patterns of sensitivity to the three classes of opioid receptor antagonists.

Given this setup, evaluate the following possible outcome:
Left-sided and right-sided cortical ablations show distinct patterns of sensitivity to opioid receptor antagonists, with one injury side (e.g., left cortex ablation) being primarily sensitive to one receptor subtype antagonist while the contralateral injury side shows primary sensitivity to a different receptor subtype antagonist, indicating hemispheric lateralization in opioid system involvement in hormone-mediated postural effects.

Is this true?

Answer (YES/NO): YES